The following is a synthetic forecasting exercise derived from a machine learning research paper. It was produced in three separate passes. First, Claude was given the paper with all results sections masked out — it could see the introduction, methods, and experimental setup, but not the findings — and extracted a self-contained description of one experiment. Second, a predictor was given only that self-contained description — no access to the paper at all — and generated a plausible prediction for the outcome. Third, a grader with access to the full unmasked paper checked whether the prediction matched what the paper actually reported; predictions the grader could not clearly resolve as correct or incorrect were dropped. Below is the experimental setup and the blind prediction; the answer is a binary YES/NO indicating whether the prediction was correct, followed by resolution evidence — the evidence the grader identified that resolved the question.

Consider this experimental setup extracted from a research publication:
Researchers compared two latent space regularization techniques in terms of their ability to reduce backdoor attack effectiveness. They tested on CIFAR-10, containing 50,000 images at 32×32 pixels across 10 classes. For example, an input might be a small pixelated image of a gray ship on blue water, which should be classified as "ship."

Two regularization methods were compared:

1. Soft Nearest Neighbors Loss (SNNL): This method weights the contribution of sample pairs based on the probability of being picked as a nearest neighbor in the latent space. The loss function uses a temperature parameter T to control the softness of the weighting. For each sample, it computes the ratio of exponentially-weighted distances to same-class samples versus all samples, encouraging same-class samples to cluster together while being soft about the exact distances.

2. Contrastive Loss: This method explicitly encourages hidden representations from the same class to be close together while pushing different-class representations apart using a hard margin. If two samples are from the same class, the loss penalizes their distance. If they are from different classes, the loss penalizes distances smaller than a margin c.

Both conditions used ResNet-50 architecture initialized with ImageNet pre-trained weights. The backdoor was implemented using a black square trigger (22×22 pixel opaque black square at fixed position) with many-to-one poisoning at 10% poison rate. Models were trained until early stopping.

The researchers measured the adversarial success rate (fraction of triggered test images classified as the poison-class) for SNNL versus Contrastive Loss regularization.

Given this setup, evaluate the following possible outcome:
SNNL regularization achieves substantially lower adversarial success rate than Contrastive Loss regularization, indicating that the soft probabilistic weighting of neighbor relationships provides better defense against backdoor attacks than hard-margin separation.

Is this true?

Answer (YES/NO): YES